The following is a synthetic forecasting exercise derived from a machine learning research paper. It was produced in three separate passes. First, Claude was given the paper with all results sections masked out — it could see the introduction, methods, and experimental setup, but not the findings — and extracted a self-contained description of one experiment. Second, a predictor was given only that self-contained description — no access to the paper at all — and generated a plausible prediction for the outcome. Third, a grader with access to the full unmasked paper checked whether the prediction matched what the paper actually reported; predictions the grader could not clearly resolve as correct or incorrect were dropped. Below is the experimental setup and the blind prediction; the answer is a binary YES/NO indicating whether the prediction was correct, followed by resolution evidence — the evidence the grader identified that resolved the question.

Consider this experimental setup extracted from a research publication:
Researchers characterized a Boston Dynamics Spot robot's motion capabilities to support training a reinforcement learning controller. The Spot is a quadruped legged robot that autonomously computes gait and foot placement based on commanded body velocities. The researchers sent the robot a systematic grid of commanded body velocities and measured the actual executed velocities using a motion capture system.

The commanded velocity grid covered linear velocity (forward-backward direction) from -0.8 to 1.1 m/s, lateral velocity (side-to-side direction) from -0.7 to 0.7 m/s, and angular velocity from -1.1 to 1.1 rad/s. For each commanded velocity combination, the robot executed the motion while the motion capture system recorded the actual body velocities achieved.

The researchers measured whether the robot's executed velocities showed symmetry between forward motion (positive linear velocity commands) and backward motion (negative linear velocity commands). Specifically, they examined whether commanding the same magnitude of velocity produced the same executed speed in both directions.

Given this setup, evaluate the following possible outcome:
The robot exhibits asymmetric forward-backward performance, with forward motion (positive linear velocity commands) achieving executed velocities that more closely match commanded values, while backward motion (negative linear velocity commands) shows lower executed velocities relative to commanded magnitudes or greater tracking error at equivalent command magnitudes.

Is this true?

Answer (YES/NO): YES